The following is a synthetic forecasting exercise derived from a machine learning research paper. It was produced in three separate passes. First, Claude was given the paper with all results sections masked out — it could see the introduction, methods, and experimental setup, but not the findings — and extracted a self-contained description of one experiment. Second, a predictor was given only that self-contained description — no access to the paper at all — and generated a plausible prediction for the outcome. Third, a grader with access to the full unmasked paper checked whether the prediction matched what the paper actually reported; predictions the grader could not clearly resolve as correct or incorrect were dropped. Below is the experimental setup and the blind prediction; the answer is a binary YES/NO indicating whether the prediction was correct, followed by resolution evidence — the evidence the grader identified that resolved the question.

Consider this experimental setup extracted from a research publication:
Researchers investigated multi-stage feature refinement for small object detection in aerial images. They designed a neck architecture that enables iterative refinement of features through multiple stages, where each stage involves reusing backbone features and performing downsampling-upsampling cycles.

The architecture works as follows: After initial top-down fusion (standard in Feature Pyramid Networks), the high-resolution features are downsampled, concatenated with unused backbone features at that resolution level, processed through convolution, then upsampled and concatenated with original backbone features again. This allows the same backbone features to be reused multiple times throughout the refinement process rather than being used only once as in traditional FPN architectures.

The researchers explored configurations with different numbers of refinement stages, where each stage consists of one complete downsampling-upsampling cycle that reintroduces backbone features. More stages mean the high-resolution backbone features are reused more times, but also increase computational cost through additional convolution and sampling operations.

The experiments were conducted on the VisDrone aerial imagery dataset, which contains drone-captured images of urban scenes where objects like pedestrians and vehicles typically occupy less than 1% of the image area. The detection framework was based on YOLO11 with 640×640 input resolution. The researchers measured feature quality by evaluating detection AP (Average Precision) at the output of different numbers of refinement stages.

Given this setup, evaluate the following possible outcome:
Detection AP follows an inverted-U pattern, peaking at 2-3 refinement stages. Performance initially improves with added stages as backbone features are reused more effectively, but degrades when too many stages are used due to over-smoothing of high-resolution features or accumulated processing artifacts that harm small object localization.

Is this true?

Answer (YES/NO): NO